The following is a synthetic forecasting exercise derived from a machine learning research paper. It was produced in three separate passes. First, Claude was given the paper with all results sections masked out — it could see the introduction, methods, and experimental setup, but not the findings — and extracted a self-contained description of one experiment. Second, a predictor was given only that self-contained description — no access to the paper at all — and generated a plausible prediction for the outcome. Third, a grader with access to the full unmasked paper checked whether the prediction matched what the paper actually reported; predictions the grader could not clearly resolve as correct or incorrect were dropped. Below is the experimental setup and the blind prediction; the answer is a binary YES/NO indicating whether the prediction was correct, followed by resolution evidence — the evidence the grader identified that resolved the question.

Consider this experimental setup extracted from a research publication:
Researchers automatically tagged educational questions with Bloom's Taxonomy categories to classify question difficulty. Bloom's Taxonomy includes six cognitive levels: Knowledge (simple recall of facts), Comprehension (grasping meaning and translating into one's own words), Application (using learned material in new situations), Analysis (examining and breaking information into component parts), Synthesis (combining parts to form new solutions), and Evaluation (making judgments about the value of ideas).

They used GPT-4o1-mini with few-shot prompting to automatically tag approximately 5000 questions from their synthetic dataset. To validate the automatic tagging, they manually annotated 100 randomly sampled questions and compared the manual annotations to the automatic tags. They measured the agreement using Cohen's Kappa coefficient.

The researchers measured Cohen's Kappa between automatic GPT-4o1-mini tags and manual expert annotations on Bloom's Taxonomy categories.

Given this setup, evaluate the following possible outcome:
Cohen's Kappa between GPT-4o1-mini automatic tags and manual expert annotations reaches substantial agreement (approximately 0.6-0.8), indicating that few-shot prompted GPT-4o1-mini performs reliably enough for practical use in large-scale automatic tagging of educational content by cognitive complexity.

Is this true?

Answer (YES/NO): NO